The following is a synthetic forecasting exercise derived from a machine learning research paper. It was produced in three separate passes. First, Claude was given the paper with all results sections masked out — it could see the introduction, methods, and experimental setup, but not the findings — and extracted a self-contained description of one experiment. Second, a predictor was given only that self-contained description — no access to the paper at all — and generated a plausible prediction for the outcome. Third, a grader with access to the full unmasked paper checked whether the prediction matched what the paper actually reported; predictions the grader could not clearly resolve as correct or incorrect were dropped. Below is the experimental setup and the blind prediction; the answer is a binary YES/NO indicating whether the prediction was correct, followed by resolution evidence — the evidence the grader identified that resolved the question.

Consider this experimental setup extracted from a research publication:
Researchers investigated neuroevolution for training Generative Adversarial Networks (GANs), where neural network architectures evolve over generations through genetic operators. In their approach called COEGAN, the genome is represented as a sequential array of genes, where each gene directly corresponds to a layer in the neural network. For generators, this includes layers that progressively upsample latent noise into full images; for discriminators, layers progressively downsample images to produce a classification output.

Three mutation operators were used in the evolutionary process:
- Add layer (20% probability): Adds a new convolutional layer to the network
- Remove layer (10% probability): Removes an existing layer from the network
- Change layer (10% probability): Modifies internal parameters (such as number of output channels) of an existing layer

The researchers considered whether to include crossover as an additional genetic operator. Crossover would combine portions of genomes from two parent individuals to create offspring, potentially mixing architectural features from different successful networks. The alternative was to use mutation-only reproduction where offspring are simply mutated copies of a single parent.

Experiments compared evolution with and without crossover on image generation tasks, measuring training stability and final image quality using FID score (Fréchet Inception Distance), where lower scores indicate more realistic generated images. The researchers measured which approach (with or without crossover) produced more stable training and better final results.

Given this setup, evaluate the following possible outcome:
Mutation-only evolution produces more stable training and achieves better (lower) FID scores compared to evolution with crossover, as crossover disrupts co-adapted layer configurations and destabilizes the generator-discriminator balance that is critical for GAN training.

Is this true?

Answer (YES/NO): YES